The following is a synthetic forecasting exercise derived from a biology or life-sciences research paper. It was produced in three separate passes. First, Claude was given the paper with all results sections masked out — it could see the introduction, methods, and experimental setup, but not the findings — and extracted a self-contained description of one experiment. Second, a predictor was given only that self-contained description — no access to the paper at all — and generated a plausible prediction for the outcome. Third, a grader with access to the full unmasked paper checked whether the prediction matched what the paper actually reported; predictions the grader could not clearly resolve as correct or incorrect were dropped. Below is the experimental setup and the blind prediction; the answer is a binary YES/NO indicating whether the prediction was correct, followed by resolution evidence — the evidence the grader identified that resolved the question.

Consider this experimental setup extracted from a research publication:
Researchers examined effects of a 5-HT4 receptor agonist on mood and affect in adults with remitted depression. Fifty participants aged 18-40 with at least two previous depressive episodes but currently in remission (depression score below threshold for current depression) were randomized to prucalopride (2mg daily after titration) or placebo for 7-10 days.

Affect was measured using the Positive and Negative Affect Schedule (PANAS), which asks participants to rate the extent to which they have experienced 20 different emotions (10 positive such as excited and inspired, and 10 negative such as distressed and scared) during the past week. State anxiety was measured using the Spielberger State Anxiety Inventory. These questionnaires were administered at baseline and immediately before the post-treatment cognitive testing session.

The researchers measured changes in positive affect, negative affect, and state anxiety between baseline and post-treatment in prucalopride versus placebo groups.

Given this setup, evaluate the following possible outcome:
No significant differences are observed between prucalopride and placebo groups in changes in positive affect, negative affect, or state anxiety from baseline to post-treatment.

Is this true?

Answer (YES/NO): NO